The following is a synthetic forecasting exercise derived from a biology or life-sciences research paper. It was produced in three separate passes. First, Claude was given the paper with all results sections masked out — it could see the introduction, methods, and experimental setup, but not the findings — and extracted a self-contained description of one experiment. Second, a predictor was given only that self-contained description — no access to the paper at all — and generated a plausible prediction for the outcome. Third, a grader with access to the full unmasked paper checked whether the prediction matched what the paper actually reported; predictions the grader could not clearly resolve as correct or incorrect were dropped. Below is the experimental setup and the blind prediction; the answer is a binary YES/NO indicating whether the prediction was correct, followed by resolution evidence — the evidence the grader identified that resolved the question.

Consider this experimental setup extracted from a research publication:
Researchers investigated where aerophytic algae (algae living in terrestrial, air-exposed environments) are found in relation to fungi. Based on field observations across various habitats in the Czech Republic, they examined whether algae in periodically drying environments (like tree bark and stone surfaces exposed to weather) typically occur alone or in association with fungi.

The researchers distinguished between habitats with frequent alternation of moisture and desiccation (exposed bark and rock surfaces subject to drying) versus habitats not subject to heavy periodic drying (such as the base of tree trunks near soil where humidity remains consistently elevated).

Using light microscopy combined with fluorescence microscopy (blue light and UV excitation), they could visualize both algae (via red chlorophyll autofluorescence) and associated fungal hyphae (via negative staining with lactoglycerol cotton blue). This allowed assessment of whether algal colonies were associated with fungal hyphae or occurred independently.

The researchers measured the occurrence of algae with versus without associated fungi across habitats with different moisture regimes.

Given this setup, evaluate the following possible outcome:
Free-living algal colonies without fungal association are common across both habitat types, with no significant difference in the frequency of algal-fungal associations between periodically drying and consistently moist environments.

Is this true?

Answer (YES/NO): NO